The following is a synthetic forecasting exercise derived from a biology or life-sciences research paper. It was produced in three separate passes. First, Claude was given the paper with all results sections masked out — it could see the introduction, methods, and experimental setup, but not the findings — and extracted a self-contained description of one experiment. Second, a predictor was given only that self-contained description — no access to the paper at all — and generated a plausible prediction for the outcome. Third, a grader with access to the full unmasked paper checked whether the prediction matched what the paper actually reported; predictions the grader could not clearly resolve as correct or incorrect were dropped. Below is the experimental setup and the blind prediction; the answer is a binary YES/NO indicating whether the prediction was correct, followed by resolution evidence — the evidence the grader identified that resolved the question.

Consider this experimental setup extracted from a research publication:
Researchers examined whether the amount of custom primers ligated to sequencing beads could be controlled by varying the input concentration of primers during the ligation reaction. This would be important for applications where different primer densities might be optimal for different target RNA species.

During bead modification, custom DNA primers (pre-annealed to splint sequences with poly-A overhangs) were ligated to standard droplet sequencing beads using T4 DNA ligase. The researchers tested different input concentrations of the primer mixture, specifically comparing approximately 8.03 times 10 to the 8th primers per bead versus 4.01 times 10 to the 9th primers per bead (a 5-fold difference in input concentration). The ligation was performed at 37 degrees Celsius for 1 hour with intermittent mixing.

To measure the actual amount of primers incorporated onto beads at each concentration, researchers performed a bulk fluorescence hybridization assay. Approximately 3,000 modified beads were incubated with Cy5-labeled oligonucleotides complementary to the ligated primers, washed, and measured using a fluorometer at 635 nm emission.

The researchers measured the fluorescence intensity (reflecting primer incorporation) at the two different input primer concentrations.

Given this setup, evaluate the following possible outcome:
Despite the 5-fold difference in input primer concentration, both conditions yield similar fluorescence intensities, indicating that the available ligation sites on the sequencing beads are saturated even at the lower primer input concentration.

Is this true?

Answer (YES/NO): NO